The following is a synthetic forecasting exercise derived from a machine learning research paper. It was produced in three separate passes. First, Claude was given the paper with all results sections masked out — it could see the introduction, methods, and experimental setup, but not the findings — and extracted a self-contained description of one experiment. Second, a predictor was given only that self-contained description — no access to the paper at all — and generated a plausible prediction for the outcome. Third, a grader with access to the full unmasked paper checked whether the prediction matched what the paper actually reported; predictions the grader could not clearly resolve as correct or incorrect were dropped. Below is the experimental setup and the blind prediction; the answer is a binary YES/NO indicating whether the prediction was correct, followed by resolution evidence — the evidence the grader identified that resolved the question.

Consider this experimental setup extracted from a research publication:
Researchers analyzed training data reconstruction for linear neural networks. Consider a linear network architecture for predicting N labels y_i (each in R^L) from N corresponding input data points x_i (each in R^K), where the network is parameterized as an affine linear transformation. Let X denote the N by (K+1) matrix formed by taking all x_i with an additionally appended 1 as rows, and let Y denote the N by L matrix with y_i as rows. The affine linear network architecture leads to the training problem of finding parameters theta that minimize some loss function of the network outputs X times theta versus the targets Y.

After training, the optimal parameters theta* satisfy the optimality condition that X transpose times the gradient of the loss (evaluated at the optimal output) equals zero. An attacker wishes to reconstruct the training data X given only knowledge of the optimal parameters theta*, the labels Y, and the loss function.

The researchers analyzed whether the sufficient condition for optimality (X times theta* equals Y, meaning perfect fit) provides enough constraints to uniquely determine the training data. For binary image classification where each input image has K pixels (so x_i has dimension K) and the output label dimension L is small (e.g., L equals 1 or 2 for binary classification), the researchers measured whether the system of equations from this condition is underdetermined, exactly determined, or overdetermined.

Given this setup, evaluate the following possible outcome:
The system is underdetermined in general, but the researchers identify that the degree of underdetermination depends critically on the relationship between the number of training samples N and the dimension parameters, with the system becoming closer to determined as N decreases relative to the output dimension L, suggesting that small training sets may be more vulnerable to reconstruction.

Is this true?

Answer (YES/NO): NO